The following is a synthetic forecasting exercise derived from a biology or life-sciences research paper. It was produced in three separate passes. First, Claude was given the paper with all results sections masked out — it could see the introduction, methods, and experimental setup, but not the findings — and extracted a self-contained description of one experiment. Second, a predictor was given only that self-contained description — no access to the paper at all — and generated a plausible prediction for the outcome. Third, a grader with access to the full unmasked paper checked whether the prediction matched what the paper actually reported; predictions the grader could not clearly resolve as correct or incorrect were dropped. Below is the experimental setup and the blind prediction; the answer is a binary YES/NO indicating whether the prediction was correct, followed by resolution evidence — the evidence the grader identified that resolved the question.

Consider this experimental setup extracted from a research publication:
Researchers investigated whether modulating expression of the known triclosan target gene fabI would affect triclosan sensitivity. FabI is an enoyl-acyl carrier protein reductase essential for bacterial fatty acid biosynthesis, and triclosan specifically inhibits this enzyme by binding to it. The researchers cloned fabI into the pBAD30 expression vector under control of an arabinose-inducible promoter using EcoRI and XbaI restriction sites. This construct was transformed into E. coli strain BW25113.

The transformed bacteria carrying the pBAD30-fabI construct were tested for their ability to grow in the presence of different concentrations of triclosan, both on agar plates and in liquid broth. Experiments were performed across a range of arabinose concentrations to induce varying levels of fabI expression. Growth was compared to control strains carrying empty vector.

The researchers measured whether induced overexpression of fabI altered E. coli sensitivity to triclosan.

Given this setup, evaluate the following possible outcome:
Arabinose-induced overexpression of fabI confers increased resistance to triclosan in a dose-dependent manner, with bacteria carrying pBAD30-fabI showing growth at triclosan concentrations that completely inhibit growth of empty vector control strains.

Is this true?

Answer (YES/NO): NO